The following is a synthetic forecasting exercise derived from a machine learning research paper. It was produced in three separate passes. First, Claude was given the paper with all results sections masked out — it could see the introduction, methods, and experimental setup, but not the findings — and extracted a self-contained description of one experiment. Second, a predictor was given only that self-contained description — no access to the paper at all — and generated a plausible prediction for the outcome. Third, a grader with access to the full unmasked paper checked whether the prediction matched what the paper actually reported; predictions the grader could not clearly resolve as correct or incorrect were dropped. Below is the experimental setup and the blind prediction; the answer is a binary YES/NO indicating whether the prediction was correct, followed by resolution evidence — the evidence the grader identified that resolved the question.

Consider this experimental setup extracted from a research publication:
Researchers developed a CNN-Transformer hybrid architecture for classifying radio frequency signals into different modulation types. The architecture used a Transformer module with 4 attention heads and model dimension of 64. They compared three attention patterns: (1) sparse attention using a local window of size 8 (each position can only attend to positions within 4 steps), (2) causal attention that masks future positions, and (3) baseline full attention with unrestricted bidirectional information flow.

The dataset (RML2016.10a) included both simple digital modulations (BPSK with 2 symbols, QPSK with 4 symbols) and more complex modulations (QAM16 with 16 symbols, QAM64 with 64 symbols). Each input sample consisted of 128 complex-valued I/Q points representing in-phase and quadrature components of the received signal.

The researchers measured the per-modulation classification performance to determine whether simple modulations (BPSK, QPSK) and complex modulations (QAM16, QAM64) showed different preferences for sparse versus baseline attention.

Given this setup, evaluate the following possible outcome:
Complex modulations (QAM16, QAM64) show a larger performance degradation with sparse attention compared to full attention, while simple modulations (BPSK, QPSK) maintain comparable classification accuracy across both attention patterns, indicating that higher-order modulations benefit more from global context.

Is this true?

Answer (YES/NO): YES